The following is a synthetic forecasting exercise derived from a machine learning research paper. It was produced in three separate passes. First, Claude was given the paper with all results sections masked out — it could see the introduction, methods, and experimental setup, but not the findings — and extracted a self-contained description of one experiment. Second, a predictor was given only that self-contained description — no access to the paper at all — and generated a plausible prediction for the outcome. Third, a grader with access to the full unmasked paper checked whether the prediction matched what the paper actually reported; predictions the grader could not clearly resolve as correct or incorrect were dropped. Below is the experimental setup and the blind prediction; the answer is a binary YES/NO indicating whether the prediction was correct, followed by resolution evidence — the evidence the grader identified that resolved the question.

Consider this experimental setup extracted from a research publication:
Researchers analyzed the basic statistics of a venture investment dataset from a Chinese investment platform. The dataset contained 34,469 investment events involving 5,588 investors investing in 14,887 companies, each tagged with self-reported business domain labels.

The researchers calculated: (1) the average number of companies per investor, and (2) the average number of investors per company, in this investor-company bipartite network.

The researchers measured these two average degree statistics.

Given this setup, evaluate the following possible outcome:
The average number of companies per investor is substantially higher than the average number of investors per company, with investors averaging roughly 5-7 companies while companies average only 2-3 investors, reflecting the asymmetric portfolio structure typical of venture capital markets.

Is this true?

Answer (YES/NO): YES